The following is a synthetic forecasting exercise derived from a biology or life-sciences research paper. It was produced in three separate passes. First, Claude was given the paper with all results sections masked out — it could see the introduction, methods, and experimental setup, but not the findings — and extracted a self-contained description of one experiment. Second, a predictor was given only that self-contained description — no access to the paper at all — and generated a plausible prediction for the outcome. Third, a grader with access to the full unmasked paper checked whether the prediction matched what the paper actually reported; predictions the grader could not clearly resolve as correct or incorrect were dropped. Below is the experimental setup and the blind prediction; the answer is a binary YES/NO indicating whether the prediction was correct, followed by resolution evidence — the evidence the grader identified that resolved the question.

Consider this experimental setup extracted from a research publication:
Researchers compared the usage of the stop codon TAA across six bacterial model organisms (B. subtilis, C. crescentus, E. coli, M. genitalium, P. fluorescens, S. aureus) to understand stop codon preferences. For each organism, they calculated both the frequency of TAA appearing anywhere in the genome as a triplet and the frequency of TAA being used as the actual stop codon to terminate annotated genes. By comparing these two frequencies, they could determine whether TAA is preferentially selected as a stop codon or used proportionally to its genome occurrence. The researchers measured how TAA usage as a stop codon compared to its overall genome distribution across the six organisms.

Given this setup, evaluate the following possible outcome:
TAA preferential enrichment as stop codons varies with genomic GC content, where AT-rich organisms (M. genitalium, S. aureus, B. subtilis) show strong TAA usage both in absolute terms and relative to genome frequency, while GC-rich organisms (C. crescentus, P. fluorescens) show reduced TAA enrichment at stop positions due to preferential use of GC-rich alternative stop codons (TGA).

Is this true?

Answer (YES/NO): NO